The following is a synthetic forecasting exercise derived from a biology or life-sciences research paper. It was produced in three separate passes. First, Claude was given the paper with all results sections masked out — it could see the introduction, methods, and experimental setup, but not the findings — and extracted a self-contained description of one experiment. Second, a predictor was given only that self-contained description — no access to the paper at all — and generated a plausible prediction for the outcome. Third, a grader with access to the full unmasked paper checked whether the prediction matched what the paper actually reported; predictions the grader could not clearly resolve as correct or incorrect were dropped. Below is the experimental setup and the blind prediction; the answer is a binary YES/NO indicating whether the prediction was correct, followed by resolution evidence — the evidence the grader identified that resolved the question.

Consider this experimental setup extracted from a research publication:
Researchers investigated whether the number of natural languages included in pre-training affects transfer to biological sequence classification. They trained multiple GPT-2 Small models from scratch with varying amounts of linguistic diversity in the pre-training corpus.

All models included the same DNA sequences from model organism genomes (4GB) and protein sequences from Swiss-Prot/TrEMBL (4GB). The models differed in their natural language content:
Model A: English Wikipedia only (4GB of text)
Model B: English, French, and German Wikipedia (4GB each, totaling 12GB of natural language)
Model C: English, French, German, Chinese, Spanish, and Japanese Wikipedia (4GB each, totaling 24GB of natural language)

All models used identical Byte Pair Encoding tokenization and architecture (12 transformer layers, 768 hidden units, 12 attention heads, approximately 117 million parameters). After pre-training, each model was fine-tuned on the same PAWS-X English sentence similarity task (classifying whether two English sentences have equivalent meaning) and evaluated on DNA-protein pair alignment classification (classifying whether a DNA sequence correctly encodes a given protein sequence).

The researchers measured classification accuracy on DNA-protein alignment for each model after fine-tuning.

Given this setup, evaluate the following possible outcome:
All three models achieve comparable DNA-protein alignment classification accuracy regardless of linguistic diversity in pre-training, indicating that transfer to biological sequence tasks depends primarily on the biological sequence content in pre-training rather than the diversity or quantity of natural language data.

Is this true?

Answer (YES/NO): NO